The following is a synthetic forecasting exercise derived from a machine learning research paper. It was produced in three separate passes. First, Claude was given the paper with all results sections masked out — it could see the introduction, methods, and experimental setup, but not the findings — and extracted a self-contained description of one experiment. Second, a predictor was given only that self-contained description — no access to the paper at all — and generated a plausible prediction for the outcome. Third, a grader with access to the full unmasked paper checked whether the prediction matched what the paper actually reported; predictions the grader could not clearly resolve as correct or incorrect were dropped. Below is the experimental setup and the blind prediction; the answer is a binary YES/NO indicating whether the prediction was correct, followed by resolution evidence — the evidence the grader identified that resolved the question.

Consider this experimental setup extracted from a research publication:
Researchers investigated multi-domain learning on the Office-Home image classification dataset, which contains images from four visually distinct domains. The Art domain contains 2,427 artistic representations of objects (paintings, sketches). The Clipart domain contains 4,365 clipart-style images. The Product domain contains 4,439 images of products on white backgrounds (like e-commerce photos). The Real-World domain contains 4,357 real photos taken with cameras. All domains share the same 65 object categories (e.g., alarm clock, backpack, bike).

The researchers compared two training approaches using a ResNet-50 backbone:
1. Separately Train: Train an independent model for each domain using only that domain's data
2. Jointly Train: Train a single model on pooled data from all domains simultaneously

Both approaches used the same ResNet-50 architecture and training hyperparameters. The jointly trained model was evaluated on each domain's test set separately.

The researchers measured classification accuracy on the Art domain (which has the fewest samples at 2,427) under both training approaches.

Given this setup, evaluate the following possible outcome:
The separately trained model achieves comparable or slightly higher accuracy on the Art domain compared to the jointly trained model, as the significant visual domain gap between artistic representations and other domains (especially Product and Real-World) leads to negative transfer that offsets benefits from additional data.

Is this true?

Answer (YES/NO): YES